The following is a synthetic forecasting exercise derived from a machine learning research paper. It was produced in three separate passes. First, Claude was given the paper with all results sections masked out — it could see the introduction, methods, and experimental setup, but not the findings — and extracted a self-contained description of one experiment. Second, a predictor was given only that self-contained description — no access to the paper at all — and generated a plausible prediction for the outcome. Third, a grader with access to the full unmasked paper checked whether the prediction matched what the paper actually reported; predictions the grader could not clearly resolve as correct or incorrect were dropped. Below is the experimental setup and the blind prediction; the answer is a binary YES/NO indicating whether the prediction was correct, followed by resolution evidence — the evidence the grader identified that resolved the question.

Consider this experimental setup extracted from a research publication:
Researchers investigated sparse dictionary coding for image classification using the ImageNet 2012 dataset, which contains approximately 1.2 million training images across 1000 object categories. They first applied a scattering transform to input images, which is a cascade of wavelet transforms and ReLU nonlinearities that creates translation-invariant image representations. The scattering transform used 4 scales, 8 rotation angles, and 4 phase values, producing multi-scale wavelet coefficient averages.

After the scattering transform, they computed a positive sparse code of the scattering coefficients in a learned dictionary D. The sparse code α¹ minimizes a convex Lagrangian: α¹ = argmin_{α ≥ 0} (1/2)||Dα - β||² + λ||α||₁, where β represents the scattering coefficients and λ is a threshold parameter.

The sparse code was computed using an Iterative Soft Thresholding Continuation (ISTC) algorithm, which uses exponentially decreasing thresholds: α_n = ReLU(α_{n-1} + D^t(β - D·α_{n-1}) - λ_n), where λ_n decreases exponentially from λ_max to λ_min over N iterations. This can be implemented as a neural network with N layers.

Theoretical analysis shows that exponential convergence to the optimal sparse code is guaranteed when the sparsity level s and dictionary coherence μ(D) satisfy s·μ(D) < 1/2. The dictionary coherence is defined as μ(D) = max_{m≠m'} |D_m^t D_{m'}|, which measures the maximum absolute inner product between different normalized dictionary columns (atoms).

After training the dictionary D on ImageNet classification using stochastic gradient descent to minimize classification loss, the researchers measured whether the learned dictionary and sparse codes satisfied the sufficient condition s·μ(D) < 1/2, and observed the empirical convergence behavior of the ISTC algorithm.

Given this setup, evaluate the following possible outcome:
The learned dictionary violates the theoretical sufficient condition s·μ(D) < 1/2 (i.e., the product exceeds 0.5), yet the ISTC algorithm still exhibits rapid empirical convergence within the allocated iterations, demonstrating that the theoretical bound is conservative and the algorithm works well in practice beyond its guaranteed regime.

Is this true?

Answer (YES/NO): YES